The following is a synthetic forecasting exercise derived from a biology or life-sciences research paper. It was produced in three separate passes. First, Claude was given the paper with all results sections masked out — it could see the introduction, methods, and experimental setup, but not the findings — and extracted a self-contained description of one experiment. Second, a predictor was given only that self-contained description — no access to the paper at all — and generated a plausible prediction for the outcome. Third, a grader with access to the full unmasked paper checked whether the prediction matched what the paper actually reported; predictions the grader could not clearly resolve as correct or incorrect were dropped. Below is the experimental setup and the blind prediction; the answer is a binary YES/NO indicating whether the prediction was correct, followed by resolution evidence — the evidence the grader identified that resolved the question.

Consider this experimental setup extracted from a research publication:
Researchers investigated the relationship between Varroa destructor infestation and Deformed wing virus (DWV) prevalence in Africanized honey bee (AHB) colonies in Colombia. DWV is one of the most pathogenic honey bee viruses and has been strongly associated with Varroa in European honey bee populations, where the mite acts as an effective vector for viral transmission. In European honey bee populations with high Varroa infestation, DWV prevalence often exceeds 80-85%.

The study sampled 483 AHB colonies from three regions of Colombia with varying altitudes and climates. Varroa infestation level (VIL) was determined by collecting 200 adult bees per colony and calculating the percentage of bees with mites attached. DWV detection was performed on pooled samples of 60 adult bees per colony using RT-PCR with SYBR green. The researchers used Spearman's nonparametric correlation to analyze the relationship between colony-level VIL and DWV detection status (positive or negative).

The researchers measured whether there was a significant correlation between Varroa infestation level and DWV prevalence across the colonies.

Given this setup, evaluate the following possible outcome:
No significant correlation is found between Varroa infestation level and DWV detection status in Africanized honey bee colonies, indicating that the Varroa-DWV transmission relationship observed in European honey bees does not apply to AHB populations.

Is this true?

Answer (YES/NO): YES